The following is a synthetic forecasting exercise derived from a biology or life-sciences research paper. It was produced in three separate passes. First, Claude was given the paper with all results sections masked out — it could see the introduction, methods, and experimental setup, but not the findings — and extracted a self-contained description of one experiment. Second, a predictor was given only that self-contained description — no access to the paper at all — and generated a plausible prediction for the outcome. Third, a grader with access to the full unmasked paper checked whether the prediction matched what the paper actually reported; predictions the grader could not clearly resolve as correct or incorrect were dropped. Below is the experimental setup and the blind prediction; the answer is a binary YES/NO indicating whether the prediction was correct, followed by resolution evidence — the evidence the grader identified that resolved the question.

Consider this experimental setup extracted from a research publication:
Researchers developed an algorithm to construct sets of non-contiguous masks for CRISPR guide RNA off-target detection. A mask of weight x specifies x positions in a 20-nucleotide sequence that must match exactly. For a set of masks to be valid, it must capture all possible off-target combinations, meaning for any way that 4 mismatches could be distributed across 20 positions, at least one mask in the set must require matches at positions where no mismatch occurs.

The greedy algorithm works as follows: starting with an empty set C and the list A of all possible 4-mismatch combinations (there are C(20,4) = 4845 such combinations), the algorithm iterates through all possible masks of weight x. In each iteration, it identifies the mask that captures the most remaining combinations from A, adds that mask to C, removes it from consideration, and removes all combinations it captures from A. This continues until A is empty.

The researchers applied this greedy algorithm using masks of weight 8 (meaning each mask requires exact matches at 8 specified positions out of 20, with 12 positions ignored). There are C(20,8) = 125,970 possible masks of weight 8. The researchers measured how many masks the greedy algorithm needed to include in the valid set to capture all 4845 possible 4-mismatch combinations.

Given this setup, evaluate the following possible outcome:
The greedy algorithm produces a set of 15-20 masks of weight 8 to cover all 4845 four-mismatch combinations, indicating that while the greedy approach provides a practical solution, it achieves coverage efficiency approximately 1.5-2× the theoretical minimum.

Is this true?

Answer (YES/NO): NO